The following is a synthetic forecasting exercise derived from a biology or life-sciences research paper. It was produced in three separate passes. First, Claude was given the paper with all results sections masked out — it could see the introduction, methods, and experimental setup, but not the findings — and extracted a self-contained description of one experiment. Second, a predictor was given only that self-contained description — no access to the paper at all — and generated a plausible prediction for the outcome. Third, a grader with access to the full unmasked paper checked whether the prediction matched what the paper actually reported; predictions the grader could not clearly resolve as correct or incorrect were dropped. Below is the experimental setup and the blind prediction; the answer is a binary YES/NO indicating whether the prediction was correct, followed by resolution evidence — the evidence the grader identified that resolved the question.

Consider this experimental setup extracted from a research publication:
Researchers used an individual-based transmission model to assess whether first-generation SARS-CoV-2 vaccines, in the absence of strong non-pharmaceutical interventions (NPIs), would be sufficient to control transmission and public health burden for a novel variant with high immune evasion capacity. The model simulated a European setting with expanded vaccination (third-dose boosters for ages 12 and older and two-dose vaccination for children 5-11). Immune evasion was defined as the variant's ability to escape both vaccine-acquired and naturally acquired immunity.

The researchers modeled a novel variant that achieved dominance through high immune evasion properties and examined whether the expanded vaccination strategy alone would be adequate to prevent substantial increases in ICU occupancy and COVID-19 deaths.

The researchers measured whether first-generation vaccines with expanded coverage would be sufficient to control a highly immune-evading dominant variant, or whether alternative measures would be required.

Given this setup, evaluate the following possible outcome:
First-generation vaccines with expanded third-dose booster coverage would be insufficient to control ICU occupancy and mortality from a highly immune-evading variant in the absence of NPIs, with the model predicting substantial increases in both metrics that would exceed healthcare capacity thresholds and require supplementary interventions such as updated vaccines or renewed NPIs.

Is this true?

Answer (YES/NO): YES